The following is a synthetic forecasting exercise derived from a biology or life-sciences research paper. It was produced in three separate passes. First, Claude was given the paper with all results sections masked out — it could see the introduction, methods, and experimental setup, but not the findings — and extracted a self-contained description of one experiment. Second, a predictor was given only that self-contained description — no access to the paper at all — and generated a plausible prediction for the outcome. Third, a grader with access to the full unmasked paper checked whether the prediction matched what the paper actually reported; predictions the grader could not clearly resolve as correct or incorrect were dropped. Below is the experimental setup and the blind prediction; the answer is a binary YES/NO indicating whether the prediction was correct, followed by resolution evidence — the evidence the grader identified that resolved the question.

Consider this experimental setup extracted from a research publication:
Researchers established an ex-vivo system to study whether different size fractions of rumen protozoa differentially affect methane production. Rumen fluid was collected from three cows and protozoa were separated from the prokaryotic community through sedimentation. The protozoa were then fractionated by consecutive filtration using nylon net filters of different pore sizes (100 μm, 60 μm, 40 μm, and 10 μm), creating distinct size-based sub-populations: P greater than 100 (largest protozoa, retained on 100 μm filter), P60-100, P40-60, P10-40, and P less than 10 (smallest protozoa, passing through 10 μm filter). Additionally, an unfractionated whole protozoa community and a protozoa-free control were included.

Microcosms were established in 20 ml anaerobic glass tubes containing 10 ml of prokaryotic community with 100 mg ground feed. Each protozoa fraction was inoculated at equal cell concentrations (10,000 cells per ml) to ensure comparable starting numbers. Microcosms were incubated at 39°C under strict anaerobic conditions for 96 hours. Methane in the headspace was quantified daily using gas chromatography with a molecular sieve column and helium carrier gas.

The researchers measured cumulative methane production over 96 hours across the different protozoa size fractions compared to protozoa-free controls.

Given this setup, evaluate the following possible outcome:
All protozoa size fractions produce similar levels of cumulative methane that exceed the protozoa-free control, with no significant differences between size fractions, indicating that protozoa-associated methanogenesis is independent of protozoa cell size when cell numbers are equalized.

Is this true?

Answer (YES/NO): NO